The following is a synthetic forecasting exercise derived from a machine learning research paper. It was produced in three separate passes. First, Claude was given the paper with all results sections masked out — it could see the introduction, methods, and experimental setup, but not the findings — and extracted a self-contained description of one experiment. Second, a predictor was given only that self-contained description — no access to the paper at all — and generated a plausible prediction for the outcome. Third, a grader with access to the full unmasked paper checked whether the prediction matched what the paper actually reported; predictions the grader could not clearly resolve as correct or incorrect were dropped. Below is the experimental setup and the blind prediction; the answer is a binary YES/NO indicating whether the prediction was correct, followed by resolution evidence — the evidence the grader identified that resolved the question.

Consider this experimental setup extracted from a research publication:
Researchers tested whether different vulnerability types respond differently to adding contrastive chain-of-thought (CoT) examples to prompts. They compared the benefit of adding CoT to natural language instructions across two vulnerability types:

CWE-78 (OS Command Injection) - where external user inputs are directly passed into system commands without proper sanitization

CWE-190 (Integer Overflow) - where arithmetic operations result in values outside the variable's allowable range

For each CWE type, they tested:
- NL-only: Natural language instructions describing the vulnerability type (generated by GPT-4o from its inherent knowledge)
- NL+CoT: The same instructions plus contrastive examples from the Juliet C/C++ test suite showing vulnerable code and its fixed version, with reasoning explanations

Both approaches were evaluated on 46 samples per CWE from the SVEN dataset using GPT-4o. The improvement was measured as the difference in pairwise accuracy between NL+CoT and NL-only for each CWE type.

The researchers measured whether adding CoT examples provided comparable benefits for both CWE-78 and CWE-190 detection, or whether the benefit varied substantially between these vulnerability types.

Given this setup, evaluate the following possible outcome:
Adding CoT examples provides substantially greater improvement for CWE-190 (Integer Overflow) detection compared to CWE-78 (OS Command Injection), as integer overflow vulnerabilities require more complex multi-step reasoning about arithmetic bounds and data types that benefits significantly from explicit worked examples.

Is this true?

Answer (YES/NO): YES